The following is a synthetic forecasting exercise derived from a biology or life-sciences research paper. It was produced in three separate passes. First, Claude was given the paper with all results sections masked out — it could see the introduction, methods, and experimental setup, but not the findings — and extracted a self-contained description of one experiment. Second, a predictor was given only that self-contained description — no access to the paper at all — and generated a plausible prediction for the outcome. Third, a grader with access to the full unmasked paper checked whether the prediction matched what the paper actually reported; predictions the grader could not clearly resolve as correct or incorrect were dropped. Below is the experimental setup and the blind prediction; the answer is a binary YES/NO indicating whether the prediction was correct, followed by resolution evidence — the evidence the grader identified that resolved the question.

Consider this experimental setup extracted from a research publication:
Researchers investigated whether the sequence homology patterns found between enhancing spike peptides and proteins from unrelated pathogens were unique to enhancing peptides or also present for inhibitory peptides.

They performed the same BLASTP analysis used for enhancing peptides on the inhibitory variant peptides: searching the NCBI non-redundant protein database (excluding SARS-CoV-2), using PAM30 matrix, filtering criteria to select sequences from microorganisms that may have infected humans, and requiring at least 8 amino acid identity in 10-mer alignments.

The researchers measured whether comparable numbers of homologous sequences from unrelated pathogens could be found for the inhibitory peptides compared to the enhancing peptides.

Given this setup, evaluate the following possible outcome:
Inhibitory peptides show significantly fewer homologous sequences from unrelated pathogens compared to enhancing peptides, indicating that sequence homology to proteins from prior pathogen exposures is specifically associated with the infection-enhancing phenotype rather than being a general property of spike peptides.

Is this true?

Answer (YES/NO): NO